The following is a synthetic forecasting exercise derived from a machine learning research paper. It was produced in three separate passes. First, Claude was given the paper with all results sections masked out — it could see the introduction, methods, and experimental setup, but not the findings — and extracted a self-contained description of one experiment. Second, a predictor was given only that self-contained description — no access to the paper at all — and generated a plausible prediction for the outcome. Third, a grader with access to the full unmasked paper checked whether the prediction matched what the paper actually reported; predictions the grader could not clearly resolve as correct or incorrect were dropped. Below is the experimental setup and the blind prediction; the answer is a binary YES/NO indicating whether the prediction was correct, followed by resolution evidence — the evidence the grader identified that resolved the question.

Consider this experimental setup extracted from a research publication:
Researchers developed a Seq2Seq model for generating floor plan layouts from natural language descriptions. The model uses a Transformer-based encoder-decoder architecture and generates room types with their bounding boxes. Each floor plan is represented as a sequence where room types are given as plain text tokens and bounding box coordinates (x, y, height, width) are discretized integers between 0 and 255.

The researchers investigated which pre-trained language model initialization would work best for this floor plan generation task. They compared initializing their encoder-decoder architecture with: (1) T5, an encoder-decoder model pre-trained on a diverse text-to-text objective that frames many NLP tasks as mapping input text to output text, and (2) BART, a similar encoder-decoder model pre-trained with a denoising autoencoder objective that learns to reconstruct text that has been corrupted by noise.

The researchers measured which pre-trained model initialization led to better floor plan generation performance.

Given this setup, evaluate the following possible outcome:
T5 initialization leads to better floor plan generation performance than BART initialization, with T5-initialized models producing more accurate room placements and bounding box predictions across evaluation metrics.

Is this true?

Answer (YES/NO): YES